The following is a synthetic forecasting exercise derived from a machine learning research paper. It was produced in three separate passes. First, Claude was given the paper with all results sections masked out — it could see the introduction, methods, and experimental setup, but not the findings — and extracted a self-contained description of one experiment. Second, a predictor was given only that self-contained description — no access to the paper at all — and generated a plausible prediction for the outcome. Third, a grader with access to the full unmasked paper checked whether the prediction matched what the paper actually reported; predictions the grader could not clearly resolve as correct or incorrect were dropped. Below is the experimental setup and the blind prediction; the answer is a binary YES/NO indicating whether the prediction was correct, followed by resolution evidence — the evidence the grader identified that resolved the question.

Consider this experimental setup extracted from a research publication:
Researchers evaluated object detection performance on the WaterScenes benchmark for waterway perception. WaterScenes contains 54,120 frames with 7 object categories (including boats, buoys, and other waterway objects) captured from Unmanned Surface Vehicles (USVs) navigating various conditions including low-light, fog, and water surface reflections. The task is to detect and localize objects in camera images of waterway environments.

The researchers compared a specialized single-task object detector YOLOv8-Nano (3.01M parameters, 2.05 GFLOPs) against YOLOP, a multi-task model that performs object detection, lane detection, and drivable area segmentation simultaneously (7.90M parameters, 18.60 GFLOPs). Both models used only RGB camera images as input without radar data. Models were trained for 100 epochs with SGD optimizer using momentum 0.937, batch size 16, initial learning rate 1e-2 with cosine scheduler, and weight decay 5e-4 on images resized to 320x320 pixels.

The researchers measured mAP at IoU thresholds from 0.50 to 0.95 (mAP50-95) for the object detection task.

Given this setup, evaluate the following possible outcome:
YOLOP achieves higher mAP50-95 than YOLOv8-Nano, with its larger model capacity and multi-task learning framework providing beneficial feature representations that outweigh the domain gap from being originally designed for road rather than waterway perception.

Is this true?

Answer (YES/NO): NO